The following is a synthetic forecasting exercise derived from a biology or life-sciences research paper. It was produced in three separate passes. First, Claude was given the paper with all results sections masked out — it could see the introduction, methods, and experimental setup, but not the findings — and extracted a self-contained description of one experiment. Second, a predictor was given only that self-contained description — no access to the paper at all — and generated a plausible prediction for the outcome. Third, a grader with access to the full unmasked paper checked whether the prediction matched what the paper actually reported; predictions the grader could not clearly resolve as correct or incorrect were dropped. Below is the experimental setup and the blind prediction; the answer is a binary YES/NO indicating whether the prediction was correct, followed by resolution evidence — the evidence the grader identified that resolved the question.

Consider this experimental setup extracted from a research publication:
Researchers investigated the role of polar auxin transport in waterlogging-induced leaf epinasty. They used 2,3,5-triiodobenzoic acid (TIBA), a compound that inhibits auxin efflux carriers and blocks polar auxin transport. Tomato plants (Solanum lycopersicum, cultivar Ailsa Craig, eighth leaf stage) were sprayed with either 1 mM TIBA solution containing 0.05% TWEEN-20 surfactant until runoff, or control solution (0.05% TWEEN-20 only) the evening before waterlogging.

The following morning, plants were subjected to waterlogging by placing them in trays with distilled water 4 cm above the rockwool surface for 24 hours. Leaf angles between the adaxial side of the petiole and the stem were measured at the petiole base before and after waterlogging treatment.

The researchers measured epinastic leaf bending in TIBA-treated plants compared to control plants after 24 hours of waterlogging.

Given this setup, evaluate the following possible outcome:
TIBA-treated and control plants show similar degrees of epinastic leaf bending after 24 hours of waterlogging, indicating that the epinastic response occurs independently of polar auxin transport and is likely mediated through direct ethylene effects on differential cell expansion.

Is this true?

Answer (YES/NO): NO